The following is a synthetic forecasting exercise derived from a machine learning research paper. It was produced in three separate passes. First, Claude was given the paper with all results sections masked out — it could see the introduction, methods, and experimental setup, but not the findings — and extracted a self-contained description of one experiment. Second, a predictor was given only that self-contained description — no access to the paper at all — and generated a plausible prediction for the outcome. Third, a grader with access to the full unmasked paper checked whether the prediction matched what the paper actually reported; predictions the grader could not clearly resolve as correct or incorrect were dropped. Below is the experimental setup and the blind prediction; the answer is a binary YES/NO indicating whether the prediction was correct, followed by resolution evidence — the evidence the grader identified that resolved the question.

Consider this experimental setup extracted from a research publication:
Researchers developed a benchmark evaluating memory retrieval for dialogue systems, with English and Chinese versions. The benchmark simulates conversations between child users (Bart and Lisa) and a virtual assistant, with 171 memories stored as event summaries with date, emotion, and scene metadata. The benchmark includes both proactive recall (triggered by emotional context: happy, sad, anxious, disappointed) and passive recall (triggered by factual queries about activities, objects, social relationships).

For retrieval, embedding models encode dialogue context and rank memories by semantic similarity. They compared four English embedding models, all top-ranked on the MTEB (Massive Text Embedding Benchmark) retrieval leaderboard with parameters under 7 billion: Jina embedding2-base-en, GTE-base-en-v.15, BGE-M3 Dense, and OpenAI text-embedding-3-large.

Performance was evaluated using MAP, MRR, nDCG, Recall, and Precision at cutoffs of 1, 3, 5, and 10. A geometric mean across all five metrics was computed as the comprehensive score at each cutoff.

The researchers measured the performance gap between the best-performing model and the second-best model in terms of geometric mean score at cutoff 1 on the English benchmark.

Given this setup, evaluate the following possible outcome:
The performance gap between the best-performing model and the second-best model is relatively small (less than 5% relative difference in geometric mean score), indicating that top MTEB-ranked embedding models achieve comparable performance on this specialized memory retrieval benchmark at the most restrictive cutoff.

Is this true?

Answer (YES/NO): NO